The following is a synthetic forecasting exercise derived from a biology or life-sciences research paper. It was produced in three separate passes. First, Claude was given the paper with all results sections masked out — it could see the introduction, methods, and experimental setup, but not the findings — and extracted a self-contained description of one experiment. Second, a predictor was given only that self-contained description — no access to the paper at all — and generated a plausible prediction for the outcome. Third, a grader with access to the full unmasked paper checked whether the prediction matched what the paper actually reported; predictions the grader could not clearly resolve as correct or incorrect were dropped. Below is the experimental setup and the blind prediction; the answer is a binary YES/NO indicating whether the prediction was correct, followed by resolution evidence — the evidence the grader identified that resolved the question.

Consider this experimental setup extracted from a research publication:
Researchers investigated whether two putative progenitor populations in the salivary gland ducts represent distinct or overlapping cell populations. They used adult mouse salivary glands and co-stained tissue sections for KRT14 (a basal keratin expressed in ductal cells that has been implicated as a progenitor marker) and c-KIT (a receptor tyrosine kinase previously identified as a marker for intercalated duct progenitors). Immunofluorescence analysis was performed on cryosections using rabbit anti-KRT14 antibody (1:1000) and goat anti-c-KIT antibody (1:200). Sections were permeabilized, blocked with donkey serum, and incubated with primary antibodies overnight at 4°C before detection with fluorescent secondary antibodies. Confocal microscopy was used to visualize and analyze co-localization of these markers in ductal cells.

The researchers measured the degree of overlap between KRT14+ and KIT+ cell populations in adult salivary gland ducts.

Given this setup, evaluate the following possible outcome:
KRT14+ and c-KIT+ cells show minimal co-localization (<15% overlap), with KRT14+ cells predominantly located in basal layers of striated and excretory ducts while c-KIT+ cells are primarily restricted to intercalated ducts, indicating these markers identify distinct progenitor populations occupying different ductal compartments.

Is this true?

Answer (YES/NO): NO